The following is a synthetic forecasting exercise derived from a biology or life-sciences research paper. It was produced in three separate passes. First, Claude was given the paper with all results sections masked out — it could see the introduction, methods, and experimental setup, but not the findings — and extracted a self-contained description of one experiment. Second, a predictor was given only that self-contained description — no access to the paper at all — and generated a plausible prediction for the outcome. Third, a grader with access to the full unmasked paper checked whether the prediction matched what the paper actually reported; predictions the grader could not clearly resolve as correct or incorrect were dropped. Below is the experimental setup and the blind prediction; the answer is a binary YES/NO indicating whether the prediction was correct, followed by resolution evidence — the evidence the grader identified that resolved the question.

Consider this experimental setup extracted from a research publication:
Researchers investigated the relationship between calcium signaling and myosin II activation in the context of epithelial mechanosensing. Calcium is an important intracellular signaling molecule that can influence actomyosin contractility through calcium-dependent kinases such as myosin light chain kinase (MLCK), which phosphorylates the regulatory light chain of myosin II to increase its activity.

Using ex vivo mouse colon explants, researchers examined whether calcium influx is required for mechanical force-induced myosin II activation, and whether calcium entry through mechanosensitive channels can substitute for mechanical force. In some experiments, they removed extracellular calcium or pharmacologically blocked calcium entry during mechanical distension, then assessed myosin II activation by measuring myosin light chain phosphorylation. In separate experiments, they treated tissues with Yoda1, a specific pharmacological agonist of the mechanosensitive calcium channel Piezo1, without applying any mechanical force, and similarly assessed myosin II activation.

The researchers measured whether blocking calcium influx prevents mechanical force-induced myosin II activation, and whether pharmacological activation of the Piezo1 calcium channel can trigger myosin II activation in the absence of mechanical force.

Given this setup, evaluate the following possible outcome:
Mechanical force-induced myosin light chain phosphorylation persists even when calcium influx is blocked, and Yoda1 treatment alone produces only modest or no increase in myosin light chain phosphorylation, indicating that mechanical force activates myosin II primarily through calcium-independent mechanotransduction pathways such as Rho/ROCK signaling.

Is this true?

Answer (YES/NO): NO